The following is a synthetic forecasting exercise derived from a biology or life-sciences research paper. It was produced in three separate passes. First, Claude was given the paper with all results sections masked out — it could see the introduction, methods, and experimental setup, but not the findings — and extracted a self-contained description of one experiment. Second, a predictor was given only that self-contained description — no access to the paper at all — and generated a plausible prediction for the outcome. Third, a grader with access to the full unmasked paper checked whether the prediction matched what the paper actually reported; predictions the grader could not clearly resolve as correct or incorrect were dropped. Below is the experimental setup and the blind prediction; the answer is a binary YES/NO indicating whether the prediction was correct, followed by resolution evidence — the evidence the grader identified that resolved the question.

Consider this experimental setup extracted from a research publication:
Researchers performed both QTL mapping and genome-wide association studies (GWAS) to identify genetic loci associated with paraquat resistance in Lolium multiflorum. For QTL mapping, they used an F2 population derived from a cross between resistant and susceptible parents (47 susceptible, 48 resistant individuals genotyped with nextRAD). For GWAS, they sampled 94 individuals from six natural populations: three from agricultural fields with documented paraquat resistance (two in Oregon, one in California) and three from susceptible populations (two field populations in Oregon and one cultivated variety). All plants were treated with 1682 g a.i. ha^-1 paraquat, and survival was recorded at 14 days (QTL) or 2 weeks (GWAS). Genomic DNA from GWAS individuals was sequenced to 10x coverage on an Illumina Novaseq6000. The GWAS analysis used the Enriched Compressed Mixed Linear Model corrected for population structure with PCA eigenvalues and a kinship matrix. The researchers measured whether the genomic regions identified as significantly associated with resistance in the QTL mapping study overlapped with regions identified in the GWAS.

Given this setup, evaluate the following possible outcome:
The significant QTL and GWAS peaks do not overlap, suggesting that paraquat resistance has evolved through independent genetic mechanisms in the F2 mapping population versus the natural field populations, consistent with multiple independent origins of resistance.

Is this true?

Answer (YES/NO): NO